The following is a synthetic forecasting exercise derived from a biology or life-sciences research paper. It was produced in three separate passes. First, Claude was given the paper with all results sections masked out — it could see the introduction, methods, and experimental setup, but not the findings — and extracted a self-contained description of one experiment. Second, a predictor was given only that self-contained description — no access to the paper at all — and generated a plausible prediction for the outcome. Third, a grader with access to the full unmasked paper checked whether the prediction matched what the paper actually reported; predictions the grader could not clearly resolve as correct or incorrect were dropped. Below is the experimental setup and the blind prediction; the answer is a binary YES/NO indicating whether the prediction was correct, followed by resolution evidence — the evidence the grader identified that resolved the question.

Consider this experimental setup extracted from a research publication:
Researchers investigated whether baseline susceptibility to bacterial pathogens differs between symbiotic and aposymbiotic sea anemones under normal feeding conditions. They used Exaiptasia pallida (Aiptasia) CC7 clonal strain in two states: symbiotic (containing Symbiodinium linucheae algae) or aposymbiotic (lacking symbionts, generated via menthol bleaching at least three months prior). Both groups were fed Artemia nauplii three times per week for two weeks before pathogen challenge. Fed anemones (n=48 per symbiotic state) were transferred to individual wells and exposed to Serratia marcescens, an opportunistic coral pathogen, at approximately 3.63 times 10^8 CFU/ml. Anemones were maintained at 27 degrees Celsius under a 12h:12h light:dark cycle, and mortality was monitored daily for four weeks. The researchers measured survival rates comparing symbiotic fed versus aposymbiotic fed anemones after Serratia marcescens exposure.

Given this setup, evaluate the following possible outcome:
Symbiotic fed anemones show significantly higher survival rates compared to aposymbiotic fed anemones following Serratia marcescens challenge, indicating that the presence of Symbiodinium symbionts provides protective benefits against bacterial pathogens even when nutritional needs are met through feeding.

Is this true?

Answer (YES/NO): NO